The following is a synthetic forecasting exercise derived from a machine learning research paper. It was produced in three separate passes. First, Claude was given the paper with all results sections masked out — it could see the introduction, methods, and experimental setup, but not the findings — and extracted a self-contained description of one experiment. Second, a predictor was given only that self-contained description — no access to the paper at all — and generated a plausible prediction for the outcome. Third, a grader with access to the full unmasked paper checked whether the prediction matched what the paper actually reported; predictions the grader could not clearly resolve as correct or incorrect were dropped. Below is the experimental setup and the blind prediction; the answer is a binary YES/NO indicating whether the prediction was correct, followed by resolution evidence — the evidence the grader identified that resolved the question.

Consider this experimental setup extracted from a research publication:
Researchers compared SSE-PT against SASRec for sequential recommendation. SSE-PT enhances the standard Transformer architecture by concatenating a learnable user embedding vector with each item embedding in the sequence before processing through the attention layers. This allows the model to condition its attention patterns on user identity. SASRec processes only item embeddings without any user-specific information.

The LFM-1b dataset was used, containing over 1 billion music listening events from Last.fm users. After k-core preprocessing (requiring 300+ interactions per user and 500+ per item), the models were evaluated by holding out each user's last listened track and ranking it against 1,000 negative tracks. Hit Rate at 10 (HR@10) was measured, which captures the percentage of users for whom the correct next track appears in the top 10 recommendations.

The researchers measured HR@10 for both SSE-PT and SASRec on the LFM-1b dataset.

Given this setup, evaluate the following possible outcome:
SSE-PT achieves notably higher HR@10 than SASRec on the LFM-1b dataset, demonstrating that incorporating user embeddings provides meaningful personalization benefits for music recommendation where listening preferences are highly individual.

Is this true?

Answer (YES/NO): NO